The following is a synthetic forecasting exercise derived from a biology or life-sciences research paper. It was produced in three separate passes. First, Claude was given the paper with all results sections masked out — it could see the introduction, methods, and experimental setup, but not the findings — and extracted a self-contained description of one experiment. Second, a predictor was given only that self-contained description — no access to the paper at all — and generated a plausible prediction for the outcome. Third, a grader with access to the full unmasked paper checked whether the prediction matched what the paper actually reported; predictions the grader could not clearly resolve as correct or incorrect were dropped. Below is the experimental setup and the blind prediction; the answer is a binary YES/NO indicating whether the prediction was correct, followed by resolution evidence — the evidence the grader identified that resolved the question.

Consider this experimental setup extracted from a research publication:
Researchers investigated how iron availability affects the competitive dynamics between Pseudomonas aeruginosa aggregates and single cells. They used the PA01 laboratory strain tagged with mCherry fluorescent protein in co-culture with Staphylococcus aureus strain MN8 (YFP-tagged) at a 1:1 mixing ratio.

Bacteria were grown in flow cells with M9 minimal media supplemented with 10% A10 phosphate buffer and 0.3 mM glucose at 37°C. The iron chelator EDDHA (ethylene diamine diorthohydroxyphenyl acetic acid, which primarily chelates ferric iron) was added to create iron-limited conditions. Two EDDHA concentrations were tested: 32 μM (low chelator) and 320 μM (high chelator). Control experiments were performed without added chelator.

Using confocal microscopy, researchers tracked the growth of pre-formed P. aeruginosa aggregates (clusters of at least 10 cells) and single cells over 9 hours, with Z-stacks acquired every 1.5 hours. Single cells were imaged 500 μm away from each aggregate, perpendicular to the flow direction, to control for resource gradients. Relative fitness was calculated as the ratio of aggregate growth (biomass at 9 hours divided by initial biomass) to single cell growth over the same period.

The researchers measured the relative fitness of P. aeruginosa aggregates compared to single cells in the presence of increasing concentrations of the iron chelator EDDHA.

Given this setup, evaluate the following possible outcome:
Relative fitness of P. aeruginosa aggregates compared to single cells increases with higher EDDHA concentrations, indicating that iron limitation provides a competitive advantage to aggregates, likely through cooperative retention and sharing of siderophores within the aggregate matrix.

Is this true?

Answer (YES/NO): YES